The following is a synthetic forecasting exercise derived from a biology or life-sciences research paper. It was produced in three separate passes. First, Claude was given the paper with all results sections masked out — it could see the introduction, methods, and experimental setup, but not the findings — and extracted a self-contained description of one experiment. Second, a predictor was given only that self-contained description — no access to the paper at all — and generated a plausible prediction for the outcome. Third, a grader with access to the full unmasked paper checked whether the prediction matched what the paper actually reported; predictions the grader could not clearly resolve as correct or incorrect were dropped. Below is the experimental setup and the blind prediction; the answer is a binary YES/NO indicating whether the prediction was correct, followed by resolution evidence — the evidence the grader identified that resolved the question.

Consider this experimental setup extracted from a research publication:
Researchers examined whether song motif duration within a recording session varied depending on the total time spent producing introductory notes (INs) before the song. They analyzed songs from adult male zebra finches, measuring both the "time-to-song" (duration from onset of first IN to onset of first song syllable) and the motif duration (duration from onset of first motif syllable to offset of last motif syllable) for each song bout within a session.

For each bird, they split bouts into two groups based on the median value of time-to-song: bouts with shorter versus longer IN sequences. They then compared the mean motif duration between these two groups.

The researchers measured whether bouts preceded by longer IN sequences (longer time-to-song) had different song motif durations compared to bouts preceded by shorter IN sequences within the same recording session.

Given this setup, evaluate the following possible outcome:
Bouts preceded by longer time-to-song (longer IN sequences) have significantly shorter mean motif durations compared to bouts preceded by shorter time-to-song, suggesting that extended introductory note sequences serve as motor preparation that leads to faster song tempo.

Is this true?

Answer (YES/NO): NO